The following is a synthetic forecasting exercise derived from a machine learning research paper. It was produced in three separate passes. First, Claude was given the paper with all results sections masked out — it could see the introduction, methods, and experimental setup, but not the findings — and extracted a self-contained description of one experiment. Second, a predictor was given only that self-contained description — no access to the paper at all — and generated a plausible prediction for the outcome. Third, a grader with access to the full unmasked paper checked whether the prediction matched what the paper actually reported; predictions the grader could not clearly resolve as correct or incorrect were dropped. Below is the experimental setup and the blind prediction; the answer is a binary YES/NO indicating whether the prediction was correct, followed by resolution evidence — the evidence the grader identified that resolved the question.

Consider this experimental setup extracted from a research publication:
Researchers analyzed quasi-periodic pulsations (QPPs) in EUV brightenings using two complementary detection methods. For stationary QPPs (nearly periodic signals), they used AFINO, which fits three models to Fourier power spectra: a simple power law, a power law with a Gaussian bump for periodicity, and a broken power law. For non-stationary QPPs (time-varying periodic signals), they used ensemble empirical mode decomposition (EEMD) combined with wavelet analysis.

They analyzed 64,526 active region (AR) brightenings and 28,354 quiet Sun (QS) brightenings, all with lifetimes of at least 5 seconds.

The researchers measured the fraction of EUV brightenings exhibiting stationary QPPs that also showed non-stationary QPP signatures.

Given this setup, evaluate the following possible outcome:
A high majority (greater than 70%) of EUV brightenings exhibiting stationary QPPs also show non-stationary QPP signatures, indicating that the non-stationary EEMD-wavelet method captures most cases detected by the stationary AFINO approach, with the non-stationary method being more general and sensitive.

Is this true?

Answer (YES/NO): NO